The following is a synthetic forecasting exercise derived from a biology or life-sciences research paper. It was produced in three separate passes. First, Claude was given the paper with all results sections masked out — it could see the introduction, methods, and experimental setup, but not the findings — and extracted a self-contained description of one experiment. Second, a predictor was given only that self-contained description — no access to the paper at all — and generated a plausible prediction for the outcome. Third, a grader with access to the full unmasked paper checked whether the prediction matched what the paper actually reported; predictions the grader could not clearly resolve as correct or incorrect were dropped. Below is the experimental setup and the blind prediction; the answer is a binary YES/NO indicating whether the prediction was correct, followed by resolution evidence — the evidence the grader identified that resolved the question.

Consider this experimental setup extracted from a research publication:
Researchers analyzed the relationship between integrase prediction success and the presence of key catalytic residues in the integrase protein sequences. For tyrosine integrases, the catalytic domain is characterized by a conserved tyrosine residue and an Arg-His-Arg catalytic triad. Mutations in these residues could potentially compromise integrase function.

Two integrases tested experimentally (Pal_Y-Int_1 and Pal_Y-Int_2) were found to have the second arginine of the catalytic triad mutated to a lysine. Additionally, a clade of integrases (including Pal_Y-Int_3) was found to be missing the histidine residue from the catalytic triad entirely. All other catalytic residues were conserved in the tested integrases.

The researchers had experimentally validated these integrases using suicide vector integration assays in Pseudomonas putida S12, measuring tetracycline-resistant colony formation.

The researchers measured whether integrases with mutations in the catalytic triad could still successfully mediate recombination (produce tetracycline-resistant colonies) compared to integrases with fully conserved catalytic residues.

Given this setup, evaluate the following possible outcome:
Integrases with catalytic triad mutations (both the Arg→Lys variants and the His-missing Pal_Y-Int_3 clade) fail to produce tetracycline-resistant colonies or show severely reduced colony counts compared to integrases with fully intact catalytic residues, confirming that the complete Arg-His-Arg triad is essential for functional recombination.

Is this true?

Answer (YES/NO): NO